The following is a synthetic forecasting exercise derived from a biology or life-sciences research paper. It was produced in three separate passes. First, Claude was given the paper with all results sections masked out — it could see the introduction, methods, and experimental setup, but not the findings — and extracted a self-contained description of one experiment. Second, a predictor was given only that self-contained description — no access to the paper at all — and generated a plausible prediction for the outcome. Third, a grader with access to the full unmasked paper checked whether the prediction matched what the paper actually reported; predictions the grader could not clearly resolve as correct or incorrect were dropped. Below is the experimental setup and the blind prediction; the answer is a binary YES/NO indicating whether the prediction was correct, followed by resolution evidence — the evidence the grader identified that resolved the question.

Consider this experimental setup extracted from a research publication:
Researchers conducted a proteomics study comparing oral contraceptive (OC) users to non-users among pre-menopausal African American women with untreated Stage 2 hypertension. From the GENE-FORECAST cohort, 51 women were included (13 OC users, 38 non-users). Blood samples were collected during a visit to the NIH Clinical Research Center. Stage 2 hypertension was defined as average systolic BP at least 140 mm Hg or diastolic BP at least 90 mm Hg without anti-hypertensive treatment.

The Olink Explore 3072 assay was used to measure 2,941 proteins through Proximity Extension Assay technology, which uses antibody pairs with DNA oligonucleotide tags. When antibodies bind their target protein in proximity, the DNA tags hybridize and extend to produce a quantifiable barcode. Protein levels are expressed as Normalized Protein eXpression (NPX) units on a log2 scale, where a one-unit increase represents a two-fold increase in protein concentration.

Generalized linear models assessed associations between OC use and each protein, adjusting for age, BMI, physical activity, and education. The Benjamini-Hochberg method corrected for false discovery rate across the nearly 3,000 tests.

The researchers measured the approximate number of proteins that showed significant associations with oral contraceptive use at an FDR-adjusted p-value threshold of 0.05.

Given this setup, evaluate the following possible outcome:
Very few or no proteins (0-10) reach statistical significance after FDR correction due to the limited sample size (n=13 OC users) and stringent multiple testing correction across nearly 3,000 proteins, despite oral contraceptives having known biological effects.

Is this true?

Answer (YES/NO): NO